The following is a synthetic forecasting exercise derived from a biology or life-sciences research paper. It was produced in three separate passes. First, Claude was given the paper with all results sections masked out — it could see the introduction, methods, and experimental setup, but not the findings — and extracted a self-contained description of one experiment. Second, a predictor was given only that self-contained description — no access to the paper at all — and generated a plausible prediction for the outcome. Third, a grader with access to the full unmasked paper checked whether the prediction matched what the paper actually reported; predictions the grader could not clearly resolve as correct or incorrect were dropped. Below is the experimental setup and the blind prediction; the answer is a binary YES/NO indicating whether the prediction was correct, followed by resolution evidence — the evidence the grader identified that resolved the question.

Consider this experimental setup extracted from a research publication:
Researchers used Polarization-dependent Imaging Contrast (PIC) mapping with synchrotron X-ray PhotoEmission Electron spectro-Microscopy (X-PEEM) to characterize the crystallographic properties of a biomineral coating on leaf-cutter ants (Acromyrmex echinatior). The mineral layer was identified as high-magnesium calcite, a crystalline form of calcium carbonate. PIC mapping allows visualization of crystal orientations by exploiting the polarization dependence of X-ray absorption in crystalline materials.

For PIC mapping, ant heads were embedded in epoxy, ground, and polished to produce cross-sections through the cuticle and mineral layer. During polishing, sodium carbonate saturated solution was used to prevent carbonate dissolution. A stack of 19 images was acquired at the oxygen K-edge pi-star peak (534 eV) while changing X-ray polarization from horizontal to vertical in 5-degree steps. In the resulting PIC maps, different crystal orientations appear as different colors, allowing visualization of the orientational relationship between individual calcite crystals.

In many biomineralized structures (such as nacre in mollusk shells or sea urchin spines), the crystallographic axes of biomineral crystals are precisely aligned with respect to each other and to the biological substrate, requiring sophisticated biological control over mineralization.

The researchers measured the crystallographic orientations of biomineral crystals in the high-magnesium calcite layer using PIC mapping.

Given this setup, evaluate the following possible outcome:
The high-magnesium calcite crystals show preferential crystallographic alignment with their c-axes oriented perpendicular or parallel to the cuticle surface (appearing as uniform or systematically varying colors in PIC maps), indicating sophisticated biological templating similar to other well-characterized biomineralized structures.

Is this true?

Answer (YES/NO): NO